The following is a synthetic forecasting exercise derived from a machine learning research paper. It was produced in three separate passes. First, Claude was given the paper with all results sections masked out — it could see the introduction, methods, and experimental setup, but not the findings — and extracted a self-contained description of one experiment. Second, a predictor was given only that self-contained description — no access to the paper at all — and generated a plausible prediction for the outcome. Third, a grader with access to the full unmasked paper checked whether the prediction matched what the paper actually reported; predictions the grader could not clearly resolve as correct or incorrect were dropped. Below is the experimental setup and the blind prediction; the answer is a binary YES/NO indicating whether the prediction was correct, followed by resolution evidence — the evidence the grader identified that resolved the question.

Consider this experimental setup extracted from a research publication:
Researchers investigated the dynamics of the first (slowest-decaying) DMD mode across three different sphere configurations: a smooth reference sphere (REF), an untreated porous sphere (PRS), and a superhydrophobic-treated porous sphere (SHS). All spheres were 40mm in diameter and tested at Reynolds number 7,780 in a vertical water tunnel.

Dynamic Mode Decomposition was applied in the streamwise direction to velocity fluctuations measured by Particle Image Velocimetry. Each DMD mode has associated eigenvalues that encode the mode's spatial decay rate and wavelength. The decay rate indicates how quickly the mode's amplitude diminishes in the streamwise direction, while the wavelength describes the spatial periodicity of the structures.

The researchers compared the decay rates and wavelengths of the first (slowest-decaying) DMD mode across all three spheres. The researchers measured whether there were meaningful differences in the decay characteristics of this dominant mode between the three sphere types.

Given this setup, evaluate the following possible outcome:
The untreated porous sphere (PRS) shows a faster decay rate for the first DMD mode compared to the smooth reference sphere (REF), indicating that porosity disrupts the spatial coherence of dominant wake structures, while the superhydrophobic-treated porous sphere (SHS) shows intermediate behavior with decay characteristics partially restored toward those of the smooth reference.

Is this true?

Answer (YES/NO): NO